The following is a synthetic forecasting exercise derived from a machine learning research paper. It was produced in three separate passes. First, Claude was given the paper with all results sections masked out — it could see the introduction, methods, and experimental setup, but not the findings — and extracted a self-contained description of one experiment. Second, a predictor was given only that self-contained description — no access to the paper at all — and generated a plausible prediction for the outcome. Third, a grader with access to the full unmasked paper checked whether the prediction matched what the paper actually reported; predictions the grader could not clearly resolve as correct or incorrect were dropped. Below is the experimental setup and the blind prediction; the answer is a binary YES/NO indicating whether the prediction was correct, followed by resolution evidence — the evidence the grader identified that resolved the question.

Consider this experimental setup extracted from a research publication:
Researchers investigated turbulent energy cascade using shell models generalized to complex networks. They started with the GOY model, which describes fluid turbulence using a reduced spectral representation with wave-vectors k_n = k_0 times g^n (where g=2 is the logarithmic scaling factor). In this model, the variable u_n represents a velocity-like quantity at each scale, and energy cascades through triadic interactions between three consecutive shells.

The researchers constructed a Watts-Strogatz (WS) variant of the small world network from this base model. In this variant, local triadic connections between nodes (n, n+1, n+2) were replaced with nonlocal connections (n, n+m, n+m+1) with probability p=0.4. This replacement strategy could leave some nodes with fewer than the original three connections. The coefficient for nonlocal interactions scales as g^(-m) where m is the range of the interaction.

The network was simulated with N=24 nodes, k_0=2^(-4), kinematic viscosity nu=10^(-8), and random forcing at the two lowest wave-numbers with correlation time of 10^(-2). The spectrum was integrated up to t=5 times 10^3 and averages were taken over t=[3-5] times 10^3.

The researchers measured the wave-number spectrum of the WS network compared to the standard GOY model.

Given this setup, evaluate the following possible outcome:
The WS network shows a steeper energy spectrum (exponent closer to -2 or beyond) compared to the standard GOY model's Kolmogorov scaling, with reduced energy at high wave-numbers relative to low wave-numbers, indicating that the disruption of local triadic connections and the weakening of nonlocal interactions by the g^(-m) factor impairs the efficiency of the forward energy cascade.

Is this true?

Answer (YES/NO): NO